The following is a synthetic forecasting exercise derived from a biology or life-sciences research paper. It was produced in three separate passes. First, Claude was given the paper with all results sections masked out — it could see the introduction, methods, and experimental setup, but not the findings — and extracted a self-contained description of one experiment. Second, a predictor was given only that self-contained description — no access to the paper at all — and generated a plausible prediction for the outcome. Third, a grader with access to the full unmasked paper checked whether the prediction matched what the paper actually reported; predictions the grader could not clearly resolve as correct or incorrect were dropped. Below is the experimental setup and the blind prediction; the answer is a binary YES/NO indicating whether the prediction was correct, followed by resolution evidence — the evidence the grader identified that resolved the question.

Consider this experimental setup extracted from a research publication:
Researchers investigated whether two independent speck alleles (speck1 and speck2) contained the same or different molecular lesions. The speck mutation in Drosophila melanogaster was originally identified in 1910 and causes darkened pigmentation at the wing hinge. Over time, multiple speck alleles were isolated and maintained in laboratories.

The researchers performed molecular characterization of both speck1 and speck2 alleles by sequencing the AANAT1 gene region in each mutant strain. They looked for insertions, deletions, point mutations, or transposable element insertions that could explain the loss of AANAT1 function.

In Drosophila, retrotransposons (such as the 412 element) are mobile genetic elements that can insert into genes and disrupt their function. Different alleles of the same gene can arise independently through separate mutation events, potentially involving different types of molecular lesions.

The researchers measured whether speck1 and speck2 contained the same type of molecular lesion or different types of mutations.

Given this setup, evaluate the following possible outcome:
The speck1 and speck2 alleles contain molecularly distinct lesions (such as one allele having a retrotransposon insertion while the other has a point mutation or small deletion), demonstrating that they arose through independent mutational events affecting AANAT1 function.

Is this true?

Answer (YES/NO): NO